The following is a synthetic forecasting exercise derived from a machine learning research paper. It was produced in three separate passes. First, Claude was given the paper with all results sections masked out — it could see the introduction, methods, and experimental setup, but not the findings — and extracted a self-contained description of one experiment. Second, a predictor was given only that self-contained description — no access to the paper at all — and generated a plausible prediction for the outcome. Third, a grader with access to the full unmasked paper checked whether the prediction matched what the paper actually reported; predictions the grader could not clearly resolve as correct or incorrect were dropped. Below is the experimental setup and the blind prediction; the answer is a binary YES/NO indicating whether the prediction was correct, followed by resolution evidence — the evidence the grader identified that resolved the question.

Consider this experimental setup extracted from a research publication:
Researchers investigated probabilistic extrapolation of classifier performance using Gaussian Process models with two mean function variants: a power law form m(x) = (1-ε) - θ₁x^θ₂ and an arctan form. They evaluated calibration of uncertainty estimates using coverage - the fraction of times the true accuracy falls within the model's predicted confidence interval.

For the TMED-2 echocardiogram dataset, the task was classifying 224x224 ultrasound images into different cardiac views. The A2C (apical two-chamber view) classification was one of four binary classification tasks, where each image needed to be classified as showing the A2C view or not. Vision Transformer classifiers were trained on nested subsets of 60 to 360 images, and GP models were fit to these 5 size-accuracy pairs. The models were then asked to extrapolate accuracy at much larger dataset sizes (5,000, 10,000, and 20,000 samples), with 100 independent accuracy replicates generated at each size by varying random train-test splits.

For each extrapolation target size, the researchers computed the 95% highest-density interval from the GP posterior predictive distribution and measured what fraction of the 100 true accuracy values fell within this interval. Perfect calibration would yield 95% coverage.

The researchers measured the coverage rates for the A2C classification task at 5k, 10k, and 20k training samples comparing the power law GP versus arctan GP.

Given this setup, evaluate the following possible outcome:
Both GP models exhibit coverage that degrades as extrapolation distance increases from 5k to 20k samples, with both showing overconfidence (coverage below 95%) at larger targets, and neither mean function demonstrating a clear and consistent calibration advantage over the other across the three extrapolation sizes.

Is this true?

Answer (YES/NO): NO